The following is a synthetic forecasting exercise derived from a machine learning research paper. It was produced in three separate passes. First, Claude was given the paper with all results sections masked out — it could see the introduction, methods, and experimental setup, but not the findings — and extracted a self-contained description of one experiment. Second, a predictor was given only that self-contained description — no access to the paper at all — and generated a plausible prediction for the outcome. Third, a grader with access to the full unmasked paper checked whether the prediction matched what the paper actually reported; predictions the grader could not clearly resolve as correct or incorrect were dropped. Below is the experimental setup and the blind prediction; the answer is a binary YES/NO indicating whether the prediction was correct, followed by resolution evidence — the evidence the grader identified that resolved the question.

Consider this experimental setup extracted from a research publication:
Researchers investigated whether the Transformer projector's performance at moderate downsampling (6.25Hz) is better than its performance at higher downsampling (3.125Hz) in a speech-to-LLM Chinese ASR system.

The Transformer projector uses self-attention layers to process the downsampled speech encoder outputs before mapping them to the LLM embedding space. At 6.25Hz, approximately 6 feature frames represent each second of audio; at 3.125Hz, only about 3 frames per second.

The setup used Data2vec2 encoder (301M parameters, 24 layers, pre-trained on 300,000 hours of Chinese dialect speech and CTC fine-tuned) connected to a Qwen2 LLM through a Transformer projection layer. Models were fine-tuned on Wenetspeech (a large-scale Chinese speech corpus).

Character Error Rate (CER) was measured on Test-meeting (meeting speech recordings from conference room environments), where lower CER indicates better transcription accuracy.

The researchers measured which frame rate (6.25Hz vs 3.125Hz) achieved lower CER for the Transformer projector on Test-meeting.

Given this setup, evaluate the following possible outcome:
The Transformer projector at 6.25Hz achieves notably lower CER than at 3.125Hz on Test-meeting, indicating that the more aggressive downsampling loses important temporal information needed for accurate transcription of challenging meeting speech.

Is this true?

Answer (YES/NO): YES